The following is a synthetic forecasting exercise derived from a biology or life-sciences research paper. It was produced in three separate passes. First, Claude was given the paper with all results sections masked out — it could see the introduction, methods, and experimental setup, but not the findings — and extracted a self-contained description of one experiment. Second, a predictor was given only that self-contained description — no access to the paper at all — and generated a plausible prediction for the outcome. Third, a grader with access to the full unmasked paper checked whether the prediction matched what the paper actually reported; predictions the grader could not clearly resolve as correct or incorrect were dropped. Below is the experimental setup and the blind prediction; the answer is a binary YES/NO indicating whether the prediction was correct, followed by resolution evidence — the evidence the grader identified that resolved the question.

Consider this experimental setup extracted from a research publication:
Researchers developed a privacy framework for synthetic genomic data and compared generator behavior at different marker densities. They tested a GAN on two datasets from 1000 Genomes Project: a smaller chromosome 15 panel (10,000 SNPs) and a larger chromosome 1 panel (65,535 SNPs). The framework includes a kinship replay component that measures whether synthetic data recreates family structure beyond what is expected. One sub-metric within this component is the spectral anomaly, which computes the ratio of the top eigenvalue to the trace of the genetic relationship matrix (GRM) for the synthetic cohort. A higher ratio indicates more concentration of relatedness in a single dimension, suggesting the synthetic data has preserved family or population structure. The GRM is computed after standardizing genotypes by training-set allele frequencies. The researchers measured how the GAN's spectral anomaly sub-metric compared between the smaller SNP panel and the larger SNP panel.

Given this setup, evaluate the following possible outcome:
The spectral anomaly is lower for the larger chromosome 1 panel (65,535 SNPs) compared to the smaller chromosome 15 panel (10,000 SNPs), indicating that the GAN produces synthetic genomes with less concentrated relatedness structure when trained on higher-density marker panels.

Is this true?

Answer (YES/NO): NO